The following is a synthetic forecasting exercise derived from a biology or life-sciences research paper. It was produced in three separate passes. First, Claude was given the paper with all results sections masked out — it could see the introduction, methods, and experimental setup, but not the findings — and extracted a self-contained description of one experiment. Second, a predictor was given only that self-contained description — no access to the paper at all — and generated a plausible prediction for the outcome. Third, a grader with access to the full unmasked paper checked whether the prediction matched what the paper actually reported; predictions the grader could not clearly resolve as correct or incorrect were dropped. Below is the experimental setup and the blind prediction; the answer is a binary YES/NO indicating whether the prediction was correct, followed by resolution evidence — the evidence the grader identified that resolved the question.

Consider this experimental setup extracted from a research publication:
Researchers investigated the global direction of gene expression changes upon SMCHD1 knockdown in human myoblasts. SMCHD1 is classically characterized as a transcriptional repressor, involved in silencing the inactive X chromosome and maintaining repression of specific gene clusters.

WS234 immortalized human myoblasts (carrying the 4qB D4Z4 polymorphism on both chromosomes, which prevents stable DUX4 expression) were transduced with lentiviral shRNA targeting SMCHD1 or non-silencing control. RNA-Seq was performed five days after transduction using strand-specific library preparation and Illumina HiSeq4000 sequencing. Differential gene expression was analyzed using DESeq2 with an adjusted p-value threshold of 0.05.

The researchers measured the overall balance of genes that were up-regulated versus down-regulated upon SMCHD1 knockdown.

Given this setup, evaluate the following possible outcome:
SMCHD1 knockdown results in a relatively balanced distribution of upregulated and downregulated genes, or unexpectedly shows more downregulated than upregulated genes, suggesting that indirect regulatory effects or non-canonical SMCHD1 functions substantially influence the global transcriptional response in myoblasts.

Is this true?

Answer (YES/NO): YES